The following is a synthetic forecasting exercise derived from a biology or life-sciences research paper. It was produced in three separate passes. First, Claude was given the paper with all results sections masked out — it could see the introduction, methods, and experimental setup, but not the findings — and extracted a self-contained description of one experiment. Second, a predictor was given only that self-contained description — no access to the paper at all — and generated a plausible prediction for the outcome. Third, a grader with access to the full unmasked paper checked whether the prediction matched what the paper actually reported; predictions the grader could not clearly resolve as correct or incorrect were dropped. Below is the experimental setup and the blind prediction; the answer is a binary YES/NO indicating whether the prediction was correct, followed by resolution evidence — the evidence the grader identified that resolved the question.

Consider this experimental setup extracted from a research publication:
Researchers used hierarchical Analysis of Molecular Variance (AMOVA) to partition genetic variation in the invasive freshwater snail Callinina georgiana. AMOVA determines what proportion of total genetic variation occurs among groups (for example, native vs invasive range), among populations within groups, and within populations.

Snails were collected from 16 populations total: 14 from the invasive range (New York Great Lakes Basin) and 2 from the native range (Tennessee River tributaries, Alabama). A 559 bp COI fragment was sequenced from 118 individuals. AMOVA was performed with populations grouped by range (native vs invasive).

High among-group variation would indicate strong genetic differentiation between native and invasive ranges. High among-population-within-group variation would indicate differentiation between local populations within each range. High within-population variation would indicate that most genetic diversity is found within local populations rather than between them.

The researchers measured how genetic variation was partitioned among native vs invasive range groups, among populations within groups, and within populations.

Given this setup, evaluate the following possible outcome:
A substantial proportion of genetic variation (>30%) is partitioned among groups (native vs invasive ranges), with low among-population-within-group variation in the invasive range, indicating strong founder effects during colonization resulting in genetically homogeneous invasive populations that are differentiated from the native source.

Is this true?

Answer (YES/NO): NO